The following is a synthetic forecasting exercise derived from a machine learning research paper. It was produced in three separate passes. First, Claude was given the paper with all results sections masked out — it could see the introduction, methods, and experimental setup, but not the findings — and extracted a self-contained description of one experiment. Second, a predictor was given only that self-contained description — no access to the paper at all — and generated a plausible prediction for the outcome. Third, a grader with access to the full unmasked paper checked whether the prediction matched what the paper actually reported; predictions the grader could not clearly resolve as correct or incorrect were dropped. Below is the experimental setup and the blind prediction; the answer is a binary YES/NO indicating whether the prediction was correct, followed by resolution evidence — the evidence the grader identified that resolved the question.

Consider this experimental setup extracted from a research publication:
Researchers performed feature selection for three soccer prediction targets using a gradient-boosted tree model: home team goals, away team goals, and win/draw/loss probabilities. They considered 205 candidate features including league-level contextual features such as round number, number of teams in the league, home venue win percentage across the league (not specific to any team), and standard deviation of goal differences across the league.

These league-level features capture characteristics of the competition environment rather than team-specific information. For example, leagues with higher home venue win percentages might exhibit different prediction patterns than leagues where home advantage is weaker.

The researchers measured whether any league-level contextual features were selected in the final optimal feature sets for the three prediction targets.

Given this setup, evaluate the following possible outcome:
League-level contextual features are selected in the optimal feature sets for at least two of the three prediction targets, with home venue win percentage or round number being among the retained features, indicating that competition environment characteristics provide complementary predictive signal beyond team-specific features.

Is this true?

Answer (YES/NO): NO